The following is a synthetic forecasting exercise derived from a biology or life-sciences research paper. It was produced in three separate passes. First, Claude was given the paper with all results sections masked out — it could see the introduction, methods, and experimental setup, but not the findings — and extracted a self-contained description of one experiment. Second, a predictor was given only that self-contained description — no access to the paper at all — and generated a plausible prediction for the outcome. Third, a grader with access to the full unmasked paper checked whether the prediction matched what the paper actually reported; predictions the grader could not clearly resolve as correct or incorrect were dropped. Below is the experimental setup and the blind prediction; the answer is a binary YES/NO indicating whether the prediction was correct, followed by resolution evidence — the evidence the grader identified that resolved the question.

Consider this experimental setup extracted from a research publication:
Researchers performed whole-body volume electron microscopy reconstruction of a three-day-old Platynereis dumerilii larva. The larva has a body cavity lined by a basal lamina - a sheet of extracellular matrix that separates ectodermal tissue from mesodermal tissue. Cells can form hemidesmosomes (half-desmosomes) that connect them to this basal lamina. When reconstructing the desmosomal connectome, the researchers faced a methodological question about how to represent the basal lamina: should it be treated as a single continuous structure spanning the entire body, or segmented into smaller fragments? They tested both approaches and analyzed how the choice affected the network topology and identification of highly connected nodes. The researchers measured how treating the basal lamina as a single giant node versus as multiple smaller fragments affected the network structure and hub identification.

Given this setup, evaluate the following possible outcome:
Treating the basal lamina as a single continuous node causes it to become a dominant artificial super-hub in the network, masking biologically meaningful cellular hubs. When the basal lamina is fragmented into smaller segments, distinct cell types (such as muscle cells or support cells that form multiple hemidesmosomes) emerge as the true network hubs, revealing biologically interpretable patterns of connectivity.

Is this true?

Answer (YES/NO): YES